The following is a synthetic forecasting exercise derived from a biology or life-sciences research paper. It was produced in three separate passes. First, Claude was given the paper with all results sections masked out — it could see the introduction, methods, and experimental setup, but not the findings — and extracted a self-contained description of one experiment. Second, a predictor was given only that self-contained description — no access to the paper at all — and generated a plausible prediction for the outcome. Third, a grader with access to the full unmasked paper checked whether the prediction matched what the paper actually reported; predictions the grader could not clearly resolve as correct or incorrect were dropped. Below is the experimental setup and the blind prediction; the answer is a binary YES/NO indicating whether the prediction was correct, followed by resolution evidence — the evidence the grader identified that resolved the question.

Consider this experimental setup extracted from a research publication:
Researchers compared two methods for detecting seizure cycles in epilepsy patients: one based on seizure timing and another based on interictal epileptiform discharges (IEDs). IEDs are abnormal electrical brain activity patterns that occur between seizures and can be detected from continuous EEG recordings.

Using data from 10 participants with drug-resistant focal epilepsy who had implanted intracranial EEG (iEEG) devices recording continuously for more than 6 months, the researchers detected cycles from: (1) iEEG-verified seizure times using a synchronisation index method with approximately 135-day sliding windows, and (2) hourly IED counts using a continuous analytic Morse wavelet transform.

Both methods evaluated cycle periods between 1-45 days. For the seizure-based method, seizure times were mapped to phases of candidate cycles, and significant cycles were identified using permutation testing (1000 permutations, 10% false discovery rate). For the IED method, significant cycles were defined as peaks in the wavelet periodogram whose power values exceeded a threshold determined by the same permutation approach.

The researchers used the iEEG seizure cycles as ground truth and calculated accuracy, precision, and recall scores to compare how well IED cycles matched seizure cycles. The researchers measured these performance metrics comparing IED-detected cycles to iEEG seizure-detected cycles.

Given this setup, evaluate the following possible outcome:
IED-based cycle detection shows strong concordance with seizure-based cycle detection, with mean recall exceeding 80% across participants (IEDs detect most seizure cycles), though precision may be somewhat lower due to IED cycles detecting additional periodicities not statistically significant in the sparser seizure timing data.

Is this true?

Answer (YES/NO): NO